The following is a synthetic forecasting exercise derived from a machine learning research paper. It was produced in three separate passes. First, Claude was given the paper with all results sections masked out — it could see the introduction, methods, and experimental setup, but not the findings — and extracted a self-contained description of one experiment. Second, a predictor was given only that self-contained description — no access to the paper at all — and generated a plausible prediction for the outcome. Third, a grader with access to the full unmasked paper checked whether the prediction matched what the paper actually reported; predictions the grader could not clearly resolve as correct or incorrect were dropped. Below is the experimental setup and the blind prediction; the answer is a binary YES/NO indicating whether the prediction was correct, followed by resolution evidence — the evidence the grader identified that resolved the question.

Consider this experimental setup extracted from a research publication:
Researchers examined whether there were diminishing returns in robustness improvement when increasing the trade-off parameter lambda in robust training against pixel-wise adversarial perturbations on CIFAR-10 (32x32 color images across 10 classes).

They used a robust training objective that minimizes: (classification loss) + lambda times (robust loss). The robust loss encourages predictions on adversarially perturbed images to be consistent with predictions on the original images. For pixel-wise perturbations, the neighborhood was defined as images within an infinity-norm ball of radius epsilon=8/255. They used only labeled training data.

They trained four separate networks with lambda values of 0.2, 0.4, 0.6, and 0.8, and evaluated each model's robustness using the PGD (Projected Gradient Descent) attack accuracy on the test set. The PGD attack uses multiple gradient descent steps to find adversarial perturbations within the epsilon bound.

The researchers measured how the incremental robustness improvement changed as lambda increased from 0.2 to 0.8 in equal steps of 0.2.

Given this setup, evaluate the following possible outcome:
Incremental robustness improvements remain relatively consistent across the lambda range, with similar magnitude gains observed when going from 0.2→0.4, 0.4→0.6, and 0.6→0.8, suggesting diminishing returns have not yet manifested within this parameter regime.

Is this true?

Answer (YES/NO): NO